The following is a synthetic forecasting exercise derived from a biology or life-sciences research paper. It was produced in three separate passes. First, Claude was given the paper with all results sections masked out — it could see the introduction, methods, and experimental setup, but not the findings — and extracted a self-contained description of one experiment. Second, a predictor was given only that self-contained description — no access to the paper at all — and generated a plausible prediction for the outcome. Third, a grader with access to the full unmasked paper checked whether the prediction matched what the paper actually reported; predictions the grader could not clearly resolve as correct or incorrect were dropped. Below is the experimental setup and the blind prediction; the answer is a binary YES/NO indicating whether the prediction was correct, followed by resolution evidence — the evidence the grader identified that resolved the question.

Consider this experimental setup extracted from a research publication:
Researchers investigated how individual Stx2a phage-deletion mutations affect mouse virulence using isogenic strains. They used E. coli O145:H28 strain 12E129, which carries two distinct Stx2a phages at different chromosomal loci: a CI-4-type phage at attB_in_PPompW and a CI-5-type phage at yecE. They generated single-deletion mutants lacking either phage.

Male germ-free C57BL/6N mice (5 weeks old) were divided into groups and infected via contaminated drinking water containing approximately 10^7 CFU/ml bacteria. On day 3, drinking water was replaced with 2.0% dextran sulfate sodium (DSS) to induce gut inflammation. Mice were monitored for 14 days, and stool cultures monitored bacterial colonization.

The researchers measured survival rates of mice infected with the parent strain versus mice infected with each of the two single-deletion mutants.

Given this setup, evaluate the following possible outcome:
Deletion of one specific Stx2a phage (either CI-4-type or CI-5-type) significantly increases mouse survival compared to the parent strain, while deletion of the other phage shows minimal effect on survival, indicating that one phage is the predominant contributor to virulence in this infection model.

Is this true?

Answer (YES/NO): YES